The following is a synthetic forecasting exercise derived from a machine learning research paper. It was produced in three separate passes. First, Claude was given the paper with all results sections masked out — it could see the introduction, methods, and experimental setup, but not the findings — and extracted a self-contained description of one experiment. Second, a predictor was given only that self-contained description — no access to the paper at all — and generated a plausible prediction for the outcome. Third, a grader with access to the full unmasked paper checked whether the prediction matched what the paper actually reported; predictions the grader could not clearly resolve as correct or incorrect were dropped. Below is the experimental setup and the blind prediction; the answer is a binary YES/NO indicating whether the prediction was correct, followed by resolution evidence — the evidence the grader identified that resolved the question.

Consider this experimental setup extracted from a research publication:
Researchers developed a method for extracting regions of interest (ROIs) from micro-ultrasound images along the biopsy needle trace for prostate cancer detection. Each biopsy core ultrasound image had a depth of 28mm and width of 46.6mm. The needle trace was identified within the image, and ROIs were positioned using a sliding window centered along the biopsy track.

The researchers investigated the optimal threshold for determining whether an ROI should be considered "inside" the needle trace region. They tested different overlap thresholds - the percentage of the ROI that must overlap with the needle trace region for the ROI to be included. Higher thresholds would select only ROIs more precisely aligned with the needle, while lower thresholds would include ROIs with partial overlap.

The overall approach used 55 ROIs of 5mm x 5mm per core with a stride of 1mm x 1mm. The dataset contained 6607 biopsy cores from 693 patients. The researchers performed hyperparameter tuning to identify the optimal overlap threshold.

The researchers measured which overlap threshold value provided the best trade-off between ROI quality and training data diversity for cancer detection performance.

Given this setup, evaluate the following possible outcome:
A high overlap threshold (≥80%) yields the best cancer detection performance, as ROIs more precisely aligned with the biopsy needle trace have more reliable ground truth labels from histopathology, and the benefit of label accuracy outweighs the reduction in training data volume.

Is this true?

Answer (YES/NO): NO